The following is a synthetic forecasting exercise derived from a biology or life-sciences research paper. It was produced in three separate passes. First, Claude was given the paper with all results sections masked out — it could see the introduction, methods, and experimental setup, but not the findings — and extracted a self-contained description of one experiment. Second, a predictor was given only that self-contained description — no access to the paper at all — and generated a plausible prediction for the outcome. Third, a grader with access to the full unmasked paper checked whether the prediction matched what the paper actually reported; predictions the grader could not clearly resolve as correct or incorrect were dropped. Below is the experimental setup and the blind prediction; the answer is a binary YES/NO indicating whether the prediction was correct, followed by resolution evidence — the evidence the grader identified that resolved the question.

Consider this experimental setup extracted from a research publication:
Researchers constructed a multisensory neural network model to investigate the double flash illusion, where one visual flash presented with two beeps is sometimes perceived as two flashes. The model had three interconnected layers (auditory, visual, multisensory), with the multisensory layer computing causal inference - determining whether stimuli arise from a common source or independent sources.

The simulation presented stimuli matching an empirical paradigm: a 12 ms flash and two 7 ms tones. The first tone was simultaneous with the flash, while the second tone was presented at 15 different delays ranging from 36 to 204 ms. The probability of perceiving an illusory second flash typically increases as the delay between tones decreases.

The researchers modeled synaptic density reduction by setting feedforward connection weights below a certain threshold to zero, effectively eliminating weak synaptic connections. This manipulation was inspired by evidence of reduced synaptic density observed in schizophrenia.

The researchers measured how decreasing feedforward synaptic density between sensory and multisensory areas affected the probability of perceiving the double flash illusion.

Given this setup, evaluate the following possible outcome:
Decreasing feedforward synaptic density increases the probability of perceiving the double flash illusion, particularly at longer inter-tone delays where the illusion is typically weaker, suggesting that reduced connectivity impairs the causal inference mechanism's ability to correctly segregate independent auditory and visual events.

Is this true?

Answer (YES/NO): NO